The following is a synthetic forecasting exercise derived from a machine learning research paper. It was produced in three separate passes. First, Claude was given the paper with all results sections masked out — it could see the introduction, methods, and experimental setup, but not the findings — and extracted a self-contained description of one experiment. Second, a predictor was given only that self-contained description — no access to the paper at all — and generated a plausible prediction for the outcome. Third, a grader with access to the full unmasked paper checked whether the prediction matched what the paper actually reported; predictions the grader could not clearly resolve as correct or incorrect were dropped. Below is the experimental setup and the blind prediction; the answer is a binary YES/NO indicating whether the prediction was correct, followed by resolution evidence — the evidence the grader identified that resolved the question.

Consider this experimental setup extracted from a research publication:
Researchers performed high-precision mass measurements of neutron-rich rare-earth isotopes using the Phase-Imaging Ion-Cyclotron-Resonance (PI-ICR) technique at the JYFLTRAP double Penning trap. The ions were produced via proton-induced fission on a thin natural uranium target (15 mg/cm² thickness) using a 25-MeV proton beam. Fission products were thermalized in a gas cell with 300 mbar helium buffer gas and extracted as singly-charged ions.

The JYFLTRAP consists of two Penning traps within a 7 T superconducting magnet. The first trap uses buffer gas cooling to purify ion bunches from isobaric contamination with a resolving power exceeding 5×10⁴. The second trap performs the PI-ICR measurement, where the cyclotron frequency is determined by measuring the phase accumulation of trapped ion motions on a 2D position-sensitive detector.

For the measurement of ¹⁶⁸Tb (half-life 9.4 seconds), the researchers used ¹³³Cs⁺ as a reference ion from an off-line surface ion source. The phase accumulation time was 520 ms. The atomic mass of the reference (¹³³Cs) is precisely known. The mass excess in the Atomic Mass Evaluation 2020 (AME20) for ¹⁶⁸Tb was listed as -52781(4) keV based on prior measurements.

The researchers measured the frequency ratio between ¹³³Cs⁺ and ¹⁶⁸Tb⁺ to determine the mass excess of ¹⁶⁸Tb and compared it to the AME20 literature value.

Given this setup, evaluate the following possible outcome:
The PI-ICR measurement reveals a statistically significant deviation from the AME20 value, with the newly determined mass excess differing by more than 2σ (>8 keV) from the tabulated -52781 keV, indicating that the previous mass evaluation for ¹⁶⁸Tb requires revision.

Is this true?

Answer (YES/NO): YES